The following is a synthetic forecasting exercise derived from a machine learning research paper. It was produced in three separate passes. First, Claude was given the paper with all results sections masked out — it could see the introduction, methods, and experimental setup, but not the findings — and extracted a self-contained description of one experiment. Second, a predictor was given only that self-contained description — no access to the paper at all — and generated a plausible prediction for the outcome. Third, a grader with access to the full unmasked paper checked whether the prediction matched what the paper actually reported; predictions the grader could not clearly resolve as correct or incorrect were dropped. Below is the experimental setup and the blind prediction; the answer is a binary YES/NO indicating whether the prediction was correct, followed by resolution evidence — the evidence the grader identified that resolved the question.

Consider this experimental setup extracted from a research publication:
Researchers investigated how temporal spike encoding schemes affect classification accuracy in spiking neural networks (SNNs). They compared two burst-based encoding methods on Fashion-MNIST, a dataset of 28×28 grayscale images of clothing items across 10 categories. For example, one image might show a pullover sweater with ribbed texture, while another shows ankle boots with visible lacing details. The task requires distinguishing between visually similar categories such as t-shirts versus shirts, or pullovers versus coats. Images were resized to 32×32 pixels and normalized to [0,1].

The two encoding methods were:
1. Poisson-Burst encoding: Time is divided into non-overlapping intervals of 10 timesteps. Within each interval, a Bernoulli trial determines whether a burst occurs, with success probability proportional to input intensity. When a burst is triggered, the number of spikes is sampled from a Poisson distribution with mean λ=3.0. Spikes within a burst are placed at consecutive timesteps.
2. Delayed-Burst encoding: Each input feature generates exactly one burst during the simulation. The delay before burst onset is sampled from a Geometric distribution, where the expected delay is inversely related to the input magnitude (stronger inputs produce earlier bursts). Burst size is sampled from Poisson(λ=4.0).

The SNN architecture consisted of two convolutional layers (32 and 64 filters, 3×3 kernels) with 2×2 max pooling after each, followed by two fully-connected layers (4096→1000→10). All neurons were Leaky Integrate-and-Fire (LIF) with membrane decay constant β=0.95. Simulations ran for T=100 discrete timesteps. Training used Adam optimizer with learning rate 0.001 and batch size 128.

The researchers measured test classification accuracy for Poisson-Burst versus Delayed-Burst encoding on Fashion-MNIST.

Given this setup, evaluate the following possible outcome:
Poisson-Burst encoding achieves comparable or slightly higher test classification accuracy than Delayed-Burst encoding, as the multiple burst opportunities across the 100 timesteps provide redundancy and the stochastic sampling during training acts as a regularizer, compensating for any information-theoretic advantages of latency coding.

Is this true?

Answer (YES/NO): NO